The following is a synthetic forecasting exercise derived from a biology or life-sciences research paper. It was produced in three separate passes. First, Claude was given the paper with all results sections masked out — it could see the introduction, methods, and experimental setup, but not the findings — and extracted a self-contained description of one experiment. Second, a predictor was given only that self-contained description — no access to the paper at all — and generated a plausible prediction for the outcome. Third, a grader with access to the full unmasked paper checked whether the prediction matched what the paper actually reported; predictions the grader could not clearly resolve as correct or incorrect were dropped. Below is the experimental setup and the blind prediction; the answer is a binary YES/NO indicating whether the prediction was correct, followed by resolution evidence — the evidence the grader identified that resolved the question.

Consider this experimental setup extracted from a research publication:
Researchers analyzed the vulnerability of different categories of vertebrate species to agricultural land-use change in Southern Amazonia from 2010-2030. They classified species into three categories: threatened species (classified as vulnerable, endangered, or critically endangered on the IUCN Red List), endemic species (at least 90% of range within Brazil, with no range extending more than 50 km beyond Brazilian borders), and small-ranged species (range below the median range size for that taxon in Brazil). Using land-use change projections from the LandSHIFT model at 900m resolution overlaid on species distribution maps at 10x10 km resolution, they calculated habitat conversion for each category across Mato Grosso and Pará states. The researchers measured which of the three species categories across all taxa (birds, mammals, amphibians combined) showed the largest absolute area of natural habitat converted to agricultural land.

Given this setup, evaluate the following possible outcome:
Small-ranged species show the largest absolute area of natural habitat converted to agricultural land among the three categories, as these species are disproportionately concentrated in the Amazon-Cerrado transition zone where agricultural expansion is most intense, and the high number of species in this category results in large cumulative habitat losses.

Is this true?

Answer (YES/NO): NO